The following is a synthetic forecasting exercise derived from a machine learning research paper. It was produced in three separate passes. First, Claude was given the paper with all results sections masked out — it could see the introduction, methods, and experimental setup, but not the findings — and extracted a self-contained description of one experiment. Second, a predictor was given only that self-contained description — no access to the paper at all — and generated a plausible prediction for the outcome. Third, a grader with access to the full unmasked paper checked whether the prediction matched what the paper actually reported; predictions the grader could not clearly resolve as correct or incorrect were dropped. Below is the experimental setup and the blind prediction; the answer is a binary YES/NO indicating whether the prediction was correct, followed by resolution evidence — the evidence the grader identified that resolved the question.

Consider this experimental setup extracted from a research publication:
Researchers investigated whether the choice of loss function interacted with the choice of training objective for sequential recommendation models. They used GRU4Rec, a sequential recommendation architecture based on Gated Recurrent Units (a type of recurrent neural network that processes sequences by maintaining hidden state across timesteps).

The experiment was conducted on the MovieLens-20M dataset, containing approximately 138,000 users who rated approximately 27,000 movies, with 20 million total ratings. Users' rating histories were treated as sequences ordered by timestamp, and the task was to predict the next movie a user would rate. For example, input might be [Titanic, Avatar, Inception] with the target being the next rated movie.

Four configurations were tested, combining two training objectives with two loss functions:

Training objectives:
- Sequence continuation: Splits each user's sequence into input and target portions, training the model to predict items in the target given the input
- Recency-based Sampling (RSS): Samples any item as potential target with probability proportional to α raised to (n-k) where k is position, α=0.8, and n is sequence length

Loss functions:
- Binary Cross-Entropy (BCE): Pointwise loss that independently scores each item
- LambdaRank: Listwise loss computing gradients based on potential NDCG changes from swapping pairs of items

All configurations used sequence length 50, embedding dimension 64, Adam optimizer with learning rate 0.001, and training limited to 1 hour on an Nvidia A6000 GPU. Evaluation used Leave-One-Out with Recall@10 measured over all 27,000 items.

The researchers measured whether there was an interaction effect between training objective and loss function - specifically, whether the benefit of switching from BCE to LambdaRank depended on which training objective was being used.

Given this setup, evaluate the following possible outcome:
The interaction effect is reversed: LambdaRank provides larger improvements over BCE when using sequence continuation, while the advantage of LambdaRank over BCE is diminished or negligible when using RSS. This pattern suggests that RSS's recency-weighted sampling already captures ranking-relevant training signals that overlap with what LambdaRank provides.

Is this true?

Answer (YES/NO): NO